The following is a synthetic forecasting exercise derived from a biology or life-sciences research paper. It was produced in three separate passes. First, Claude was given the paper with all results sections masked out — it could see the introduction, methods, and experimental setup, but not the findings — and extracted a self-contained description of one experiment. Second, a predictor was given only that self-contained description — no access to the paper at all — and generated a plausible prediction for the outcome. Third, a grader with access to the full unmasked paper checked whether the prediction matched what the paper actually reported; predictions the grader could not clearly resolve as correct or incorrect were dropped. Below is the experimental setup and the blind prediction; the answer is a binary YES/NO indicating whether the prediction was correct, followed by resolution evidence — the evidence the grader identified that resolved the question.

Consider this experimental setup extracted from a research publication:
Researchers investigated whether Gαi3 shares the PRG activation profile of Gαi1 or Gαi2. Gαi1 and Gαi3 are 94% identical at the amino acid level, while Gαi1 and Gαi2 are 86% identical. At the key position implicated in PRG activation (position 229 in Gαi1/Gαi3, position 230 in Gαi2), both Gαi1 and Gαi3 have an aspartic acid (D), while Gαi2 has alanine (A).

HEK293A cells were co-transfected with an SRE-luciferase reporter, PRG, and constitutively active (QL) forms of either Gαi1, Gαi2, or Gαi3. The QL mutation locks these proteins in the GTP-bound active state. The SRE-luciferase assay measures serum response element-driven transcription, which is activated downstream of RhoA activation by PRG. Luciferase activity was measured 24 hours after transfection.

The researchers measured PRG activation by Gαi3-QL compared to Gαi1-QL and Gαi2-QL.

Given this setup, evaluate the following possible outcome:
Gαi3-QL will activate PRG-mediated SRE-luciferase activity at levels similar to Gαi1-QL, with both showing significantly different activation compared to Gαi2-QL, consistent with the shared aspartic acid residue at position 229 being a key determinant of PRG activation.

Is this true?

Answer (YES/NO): YES